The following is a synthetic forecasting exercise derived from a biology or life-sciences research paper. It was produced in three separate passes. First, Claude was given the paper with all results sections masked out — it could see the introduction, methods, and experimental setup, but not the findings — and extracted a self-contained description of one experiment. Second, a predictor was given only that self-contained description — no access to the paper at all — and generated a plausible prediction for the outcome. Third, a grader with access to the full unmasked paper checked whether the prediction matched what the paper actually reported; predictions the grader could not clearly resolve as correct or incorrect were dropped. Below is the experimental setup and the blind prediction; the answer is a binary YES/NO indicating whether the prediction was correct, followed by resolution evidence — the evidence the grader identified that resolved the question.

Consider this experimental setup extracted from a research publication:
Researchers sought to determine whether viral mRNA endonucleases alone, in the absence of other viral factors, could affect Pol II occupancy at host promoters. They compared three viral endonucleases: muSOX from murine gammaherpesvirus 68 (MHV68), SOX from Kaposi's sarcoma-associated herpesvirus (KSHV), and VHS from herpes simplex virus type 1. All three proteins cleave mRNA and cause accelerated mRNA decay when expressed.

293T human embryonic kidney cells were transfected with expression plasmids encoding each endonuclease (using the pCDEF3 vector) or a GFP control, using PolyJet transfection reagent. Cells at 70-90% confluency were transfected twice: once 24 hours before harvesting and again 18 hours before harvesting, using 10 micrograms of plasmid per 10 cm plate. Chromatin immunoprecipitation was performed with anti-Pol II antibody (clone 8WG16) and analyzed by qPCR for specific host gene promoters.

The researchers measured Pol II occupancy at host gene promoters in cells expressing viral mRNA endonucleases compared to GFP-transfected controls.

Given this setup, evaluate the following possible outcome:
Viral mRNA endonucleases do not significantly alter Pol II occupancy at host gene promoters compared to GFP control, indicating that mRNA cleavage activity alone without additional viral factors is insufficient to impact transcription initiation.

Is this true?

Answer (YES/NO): NO